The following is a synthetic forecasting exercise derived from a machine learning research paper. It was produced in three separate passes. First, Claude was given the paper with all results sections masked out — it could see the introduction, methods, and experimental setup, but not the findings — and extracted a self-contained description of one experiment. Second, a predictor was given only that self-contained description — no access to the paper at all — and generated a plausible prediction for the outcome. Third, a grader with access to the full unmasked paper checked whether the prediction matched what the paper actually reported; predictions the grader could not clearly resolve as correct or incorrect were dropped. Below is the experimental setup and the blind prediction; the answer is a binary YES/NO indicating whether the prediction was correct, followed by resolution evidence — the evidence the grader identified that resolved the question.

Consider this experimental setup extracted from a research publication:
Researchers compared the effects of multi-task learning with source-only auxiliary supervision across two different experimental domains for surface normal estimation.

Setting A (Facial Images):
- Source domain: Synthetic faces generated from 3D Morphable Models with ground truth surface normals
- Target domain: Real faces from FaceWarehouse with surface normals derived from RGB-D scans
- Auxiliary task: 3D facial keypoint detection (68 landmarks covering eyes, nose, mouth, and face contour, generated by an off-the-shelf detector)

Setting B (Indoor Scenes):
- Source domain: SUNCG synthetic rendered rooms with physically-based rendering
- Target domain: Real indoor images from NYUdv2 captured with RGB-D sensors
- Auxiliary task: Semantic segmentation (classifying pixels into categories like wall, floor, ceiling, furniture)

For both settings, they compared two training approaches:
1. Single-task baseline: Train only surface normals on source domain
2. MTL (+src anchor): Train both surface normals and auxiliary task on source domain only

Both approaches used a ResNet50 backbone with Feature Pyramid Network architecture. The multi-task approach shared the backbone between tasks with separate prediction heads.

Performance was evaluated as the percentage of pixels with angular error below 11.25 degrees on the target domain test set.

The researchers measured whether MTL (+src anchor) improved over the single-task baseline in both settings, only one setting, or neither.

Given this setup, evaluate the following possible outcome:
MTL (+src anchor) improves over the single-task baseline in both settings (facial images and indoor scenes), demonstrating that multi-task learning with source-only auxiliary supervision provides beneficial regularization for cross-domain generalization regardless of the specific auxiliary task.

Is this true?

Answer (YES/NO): NO